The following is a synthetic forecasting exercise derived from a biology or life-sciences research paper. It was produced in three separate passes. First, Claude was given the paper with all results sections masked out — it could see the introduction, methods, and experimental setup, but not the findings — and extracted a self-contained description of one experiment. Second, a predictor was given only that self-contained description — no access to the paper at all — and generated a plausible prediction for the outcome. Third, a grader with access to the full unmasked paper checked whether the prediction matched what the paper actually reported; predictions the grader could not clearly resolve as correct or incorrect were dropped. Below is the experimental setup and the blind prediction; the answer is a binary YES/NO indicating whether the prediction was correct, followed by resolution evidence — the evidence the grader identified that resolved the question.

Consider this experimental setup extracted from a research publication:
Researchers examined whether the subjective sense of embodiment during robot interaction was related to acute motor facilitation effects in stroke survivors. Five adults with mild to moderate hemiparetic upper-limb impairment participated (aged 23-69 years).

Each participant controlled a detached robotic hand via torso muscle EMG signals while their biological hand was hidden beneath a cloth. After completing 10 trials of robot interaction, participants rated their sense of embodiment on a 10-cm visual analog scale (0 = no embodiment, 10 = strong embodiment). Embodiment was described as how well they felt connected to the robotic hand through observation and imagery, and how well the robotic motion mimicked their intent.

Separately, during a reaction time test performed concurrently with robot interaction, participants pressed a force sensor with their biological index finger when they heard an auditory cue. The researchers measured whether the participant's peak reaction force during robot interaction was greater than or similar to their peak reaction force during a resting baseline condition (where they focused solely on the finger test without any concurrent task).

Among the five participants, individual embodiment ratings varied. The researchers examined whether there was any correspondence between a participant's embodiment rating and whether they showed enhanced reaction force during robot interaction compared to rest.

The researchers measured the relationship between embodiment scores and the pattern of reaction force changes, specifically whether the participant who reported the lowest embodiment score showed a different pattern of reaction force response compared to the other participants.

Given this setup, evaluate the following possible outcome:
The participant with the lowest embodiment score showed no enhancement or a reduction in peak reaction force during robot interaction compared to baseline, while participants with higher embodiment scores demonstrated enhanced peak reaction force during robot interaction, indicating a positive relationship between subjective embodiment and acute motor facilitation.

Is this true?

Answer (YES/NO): YES